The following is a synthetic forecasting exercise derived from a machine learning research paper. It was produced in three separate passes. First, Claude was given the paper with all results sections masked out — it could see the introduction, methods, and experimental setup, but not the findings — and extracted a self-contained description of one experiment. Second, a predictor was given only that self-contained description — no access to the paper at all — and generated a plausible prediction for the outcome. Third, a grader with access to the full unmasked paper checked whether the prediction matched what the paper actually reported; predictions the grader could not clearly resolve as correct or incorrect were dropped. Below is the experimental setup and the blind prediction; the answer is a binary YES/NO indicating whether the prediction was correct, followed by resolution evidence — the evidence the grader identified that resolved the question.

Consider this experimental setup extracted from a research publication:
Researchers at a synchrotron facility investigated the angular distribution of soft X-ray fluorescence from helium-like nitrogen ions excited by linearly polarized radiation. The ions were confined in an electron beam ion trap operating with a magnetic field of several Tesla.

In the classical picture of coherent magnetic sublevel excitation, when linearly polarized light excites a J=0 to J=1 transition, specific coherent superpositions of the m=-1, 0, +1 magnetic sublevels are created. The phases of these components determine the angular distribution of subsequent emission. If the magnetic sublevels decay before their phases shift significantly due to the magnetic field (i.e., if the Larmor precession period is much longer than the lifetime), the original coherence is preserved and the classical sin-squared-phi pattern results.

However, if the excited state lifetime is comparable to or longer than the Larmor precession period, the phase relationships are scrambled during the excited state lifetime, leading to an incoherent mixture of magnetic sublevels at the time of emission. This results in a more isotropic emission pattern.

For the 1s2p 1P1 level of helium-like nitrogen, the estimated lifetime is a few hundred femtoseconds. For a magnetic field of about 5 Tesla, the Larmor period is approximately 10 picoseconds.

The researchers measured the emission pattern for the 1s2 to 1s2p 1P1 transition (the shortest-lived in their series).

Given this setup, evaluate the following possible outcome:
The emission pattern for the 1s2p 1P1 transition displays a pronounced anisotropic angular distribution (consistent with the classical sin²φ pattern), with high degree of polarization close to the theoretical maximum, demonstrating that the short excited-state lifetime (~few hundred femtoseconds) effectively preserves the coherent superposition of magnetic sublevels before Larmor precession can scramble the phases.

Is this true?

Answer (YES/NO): YES